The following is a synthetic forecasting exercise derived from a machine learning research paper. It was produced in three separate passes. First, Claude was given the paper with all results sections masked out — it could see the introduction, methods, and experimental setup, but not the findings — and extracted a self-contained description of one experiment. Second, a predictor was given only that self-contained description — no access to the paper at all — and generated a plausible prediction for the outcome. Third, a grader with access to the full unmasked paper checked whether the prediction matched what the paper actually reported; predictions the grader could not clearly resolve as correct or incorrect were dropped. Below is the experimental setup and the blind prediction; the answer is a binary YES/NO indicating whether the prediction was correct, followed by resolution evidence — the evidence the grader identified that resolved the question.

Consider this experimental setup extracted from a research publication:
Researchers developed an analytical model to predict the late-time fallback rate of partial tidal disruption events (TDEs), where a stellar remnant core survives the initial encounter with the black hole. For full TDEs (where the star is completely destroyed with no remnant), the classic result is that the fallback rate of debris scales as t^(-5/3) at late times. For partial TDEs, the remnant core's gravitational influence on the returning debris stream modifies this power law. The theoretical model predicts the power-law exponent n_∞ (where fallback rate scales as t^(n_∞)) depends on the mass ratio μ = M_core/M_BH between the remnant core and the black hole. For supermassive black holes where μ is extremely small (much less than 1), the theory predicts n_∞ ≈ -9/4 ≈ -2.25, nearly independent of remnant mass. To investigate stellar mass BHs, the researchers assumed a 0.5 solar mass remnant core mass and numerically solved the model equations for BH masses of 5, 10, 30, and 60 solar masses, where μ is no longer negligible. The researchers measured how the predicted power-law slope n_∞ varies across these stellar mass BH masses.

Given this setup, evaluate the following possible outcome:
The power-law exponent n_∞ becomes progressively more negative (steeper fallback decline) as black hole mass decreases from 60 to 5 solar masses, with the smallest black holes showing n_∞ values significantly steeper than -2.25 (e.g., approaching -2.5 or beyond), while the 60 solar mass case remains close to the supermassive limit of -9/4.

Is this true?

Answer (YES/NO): NO